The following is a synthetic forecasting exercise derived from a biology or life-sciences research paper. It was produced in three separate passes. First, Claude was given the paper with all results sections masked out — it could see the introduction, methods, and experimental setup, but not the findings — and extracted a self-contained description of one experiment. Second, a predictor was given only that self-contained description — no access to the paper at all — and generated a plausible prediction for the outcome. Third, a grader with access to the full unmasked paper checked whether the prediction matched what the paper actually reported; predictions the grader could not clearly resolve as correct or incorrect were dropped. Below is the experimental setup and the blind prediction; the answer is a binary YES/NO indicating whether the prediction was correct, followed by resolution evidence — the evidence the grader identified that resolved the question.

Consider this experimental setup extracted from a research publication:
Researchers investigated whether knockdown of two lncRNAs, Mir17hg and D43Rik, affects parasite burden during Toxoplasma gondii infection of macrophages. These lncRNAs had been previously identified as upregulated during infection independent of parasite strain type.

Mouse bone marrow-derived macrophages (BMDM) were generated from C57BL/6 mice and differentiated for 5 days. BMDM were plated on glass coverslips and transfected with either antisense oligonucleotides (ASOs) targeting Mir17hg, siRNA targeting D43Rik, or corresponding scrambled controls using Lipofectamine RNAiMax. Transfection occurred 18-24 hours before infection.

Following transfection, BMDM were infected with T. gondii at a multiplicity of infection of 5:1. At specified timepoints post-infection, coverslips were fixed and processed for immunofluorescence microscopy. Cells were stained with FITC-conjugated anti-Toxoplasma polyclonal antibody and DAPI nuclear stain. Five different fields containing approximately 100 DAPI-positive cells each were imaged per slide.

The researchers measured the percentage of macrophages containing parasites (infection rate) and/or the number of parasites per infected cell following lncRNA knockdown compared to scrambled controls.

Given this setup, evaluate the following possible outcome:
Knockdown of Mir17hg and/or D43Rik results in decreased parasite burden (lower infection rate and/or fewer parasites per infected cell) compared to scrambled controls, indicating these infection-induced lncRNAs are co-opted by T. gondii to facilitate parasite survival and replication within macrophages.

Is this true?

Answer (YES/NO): NO